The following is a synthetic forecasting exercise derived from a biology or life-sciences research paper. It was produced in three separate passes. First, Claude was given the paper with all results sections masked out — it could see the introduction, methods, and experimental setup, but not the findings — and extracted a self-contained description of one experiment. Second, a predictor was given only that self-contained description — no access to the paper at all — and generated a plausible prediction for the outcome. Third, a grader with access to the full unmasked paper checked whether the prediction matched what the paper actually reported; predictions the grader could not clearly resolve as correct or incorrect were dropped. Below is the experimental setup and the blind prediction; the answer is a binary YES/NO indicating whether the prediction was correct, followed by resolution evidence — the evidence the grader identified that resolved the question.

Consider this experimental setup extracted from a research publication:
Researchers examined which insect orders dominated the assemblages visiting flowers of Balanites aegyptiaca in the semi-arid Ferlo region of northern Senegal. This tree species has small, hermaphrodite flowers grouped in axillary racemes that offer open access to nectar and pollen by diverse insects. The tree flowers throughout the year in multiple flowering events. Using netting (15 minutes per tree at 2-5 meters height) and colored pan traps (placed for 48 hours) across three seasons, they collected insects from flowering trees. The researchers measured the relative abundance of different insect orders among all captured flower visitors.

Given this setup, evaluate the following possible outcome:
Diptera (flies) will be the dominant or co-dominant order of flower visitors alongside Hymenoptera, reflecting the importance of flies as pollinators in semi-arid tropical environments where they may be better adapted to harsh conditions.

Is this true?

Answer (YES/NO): YES